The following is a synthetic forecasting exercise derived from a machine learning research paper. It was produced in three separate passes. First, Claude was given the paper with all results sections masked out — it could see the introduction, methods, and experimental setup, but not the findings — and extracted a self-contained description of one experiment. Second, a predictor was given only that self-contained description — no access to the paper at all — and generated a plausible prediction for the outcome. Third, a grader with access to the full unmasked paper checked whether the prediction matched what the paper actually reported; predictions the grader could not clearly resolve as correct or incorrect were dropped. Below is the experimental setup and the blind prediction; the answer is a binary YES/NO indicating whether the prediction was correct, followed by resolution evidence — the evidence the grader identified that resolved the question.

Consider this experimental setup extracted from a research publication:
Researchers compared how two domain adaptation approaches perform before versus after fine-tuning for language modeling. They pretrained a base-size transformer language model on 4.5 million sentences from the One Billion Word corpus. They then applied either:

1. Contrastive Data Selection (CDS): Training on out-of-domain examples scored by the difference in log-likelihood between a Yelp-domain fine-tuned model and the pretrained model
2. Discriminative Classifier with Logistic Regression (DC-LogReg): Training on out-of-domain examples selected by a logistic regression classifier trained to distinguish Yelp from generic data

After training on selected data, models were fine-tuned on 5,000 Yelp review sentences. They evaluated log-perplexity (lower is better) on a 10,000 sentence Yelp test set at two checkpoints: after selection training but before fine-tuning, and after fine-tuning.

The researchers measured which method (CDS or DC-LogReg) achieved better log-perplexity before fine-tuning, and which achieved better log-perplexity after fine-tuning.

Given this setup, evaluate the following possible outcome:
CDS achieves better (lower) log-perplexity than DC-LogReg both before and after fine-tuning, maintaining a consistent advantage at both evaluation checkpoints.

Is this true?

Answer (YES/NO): NO